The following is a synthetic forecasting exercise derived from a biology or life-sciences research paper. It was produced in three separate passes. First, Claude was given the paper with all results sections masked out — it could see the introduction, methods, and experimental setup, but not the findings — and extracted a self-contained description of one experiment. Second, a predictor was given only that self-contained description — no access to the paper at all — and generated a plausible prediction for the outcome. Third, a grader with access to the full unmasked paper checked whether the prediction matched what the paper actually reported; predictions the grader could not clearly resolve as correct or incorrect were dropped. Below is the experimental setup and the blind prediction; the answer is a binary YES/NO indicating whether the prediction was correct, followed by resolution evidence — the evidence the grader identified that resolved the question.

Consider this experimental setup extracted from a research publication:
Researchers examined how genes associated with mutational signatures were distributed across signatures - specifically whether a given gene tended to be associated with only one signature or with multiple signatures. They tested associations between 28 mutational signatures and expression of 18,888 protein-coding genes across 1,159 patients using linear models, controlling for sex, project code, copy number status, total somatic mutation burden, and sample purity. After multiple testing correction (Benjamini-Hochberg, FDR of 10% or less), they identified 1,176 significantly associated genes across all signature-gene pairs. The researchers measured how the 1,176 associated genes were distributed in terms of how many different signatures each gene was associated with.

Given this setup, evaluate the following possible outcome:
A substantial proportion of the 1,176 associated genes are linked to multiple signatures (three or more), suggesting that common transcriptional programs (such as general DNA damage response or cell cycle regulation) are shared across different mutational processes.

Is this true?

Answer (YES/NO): NO